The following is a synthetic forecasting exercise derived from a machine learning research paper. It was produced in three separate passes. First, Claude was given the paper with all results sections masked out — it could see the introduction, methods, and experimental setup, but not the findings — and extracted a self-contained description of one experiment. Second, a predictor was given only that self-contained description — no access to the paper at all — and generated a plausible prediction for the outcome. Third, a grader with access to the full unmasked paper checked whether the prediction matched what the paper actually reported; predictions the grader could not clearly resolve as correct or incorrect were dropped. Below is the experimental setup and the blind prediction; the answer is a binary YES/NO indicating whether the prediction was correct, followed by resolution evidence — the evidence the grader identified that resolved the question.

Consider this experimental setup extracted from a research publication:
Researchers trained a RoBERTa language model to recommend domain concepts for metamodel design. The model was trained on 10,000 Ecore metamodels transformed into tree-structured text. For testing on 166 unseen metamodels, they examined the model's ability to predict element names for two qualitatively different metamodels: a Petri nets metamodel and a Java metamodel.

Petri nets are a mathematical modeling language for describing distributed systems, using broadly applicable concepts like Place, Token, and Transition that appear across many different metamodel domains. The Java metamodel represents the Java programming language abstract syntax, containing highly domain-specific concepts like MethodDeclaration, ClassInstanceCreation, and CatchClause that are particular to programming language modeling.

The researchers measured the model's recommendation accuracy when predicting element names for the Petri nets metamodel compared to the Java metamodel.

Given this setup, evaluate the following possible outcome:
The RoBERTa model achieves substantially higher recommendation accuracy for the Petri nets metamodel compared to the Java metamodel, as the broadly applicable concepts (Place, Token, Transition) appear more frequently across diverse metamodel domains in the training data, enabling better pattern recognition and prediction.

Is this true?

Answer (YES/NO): YES